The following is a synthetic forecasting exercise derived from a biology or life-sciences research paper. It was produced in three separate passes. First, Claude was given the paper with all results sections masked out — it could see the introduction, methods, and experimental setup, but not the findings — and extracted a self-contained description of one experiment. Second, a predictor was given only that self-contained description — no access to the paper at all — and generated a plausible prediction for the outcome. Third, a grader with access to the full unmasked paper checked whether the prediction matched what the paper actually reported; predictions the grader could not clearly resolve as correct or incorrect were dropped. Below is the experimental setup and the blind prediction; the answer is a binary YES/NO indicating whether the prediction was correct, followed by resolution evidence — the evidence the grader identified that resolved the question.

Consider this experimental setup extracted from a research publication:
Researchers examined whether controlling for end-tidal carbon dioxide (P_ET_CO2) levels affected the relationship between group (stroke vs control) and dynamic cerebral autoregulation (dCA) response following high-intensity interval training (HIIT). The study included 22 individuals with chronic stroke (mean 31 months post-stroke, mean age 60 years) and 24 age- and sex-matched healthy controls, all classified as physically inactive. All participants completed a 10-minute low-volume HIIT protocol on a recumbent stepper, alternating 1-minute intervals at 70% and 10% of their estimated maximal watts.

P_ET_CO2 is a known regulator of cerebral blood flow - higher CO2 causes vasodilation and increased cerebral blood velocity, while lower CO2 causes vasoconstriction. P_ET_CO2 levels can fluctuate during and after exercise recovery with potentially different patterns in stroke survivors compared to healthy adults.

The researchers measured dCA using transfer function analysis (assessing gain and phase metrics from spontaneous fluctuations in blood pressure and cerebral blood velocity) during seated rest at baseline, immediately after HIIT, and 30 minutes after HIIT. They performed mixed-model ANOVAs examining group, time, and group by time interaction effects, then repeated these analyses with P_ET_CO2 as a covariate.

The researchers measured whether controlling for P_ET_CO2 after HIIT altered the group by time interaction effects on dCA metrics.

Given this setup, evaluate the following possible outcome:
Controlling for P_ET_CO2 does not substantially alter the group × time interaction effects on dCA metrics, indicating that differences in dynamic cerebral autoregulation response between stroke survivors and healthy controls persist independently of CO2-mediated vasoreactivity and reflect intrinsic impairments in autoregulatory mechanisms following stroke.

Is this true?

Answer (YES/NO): YES